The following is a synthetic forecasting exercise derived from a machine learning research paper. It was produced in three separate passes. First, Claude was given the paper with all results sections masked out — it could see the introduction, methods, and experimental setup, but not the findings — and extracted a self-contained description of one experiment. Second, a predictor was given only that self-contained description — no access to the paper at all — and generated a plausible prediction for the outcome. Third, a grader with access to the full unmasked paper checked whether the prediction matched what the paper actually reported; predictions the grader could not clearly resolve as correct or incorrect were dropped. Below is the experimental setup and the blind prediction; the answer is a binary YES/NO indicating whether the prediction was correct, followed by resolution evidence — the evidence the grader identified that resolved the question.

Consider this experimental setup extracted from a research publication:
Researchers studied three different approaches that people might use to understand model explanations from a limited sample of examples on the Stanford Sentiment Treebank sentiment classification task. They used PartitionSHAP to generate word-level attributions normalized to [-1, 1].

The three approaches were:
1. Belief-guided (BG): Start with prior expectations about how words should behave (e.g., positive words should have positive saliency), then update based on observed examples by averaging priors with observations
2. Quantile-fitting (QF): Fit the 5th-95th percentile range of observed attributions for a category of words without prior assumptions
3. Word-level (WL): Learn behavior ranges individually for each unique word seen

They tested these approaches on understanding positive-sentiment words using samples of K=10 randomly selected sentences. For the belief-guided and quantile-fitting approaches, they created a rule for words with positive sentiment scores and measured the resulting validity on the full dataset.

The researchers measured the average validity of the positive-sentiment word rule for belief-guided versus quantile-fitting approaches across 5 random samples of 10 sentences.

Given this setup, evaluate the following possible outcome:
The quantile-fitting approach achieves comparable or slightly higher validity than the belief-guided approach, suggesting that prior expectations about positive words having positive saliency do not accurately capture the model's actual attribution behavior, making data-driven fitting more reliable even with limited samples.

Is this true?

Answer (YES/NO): YES